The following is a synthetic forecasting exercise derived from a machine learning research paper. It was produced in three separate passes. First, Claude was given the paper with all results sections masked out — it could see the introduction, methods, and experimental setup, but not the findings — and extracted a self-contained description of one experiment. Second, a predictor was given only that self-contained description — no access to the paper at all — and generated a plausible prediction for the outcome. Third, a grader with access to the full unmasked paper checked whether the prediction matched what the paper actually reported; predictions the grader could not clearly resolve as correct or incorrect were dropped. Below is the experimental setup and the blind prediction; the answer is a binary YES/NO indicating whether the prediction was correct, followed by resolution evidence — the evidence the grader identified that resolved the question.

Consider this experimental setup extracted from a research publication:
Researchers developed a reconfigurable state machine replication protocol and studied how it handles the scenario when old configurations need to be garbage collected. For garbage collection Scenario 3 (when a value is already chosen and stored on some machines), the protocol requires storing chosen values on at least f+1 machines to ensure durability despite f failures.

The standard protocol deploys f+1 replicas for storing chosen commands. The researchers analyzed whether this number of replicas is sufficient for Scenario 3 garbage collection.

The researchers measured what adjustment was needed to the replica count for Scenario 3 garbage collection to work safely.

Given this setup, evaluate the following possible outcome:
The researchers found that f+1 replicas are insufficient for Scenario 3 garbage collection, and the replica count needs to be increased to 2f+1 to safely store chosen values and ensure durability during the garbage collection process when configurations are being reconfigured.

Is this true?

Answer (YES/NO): YES